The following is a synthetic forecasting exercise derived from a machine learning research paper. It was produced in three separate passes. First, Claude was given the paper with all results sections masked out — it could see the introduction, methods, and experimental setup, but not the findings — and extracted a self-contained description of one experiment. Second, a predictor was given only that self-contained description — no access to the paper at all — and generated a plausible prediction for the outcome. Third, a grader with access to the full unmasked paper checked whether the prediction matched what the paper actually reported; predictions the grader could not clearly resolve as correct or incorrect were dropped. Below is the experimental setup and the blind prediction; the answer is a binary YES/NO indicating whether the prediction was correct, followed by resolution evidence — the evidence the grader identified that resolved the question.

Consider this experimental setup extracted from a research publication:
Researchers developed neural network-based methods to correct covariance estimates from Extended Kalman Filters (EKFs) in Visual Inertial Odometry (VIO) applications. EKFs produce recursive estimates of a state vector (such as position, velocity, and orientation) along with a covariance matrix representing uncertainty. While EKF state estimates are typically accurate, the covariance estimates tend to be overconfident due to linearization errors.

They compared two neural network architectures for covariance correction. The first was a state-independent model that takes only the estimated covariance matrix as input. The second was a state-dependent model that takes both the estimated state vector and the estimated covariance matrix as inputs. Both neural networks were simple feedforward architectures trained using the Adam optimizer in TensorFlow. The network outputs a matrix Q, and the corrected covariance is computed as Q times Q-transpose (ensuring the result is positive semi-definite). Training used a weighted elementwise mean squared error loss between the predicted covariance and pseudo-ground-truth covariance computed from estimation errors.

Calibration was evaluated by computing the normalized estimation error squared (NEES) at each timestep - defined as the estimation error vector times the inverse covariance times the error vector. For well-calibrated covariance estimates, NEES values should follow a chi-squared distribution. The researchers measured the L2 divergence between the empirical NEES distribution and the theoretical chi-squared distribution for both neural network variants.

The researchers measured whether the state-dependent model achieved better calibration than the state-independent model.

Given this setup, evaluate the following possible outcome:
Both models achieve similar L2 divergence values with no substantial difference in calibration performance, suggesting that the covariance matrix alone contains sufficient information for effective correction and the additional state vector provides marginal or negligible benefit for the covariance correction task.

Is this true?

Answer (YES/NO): YES